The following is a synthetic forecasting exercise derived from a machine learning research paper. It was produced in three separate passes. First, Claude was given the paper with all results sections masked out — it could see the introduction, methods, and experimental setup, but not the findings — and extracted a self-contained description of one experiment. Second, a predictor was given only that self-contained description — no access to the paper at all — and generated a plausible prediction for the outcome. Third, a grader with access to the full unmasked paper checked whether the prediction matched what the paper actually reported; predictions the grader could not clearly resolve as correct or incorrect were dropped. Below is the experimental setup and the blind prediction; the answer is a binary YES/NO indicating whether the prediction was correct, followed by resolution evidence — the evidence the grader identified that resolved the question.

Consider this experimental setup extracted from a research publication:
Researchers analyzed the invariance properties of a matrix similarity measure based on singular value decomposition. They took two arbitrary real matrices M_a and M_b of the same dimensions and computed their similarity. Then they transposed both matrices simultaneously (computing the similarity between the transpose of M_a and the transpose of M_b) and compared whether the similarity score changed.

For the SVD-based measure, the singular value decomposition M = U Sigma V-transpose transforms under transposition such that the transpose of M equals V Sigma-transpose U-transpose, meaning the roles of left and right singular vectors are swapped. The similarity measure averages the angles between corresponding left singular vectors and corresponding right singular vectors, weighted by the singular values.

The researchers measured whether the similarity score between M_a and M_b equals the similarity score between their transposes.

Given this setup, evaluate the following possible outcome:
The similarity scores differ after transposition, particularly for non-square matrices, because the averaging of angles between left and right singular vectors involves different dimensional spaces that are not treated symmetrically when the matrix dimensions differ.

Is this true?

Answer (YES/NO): NO